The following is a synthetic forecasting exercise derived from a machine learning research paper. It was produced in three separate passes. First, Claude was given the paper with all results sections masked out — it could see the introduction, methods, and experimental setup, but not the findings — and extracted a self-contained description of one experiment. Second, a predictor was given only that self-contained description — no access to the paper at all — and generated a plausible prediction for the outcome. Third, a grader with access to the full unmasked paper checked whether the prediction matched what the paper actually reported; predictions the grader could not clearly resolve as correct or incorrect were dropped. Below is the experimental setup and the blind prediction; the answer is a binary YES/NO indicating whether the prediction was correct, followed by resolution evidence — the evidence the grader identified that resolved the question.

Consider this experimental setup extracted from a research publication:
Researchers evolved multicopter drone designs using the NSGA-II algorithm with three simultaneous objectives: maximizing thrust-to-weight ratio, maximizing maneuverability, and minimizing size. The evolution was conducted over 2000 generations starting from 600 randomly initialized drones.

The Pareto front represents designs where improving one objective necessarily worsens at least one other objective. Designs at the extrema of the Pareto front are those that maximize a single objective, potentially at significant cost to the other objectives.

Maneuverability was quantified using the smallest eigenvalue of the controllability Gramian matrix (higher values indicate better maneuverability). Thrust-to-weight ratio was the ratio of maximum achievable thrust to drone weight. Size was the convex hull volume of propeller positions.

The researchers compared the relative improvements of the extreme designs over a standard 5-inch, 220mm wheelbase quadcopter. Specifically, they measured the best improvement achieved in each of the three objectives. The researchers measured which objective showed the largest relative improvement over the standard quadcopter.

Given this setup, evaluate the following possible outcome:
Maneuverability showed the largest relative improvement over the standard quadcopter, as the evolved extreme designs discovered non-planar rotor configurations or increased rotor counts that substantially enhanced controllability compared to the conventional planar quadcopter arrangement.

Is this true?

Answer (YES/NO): YES